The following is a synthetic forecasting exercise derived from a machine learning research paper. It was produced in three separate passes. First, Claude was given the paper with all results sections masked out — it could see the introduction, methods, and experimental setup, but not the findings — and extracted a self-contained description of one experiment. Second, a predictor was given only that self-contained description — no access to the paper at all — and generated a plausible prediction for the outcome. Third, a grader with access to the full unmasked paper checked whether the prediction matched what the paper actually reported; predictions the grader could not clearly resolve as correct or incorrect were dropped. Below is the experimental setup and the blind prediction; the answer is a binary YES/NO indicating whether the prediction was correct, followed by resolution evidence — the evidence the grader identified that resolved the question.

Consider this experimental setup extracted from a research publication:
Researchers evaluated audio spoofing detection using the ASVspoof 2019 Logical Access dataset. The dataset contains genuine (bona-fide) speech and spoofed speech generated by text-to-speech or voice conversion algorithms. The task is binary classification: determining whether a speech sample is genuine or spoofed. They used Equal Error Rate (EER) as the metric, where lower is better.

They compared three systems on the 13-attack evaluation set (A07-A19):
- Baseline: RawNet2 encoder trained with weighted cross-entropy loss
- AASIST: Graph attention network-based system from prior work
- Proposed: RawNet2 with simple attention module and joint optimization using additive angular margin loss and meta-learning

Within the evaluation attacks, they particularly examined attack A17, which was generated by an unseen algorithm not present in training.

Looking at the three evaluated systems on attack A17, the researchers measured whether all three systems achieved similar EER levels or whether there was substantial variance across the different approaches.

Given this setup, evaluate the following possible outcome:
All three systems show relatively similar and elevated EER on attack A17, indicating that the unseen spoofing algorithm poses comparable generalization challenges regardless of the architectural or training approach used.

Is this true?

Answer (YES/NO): NO